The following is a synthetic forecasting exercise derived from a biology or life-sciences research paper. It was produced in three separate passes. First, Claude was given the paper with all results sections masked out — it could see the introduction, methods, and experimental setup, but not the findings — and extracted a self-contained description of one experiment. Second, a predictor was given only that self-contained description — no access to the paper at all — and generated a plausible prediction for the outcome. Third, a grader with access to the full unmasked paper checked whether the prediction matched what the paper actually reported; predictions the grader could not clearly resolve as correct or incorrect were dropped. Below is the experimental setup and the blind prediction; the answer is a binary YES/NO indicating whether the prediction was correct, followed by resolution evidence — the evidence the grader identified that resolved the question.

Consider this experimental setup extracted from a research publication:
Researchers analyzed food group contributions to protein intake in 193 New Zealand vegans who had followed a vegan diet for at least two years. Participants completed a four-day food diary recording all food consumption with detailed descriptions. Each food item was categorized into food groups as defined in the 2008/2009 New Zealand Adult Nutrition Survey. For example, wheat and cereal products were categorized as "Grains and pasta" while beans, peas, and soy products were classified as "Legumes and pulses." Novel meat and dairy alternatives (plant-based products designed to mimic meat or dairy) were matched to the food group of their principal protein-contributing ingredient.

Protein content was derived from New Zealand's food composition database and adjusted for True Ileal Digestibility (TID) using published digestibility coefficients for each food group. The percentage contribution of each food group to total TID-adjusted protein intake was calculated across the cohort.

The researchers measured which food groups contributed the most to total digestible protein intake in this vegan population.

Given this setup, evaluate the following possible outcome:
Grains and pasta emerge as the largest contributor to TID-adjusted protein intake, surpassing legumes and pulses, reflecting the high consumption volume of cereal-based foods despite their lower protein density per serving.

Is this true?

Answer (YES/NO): NO